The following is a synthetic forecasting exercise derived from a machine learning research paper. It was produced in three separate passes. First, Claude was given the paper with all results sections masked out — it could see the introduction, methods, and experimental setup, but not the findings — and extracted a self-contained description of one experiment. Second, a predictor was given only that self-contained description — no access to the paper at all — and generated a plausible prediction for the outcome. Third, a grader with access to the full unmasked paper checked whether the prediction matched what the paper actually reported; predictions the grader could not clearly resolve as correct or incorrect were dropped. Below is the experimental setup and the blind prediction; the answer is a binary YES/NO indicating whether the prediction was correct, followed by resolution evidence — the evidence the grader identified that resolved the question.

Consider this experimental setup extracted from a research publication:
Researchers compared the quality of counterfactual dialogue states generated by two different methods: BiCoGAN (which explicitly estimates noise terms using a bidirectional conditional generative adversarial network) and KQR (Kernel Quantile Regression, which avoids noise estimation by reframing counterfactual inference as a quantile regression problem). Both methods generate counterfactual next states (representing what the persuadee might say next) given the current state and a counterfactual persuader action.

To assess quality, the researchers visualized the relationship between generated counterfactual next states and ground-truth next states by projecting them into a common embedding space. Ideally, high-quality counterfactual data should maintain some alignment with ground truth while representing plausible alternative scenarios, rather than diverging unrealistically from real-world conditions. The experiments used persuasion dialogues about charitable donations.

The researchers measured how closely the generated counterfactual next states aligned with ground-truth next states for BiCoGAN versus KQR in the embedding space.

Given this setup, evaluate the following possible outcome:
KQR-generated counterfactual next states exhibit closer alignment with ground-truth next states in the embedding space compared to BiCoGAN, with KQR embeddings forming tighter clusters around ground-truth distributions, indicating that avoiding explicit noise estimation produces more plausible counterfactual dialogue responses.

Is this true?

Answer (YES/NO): NO